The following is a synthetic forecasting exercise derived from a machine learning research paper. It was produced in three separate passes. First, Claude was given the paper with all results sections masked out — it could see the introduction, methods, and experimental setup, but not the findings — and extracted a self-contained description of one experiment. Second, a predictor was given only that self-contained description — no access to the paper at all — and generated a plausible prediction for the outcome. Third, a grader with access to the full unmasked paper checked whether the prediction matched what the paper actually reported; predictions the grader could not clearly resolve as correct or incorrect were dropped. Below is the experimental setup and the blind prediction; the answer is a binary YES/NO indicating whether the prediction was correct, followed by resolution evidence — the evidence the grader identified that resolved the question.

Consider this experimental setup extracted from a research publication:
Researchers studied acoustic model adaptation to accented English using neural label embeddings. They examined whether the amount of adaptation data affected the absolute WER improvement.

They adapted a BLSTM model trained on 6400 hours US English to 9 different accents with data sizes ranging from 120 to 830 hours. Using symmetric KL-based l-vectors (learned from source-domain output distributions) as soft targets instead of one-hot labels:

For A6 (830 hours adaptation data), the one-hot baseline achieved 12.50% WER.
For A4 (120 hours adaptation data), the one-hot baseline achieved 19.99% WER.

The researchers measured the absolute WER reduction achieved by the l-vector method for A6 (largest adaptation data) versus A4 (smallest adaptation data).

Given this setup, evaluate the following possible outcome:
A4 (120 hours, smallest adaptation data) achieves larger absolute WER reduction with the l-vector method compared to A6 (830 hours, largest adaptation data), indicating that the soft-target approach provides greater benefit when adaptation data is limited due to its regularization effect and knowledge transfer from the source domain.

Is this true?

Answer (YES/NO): YES